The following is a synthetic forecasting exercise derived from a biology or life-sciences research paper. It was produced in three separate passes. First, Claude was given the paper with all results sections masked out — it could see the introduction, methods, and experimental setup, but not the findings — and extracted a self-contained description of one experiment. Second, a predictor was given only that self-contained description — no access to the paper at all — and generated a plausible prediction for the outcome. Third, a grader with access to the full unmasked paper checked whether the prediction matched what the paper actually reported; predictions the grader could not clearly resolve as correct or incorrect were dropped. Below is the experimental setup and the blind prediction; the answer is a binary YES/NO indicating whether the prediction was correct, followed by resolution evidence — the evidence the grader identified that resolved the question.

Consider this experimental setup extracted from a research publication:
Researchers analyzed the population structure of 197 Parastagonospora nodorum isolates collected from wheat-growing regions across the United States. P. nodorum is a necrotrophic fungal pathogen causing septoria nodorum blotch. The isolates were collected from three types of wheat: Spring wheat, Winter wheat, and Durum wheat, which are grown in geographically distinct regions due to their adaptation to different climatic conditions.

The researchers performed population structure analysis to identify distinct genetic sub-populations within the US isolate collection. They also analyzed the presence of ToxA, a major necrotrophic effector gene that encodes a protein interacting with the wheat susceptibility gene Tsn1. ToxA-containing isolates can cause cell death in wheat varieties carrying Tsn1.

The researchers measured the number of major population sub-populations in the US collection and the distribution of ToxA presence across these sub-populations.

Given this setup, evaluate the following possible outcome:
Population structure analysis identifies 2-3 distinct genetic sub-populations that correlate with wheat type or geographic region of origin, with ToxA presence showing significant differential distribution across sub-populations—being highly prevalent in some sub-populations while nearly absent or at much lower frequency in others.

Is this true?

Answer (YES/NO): YES